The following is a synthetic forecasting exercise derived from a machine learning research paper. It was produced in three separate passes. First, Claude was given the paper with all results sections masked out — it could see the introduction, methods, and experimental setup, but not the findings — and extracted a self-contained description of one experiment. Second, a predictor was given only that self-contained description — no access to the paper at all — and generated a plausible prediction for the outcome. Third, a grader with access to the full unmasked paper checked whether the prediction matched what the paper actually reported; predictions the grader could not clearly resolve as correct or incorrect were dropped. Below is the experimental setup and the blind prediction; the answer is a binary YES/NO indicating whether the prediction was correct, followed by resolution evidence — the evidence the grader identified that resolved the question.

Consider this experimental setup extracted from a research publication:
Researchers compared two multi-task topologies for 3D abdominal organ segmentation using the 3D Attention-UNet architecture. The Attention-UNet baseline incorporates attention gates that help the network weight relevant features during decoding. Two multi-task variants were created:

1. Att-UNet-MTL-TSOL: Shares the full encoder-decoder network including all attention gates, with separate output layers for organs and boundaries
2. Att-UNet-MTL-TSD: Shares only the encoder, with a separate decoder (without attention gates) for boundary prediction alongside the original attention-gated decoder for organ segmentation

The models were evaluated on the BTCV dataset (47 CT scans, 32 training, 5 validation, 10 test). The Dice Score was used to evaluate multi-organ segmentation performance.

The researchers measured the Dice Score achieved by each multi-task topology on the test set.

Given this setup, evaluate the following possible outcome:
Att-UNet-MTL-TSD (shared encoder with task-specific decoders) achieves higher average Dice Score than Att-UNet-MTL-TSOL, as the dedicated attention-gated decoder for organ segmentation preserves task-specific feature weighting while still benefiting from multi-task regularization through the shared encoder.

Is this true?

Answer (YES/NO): YES